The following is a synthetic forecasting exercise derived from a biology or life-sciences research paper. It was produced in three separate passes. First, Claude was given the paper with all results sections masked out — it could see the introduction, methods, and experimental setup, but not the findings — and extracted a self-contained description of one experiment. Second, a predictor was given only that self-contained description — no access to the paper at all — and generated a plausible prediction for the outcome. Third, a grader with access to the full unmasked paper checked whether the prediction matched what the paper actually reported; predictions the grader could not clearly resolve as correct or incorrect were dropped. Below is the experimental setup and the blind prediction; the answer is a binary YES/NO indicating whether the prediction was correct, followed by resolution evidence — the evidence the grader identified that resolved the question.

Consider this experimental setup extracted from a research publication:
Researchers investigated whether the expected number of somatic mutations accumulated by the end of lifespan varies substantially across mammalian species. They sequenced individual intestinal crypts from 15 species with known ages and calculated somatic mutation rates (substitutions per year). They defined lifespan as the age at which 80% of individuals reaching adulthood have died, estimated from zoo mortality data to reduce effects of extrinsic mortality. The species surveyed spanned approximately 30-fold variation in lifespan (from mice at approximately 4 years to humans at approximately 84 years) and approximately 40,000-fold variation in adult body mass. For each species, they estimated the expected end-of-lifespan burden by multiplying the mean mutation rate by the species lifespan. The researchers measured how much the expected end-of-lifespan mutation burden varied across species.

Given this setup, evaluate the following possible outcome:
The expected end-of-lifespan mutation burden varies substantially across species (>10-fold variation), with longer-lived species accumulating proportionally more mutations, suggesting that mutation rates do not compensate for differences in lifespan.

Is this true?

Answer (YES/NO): NO